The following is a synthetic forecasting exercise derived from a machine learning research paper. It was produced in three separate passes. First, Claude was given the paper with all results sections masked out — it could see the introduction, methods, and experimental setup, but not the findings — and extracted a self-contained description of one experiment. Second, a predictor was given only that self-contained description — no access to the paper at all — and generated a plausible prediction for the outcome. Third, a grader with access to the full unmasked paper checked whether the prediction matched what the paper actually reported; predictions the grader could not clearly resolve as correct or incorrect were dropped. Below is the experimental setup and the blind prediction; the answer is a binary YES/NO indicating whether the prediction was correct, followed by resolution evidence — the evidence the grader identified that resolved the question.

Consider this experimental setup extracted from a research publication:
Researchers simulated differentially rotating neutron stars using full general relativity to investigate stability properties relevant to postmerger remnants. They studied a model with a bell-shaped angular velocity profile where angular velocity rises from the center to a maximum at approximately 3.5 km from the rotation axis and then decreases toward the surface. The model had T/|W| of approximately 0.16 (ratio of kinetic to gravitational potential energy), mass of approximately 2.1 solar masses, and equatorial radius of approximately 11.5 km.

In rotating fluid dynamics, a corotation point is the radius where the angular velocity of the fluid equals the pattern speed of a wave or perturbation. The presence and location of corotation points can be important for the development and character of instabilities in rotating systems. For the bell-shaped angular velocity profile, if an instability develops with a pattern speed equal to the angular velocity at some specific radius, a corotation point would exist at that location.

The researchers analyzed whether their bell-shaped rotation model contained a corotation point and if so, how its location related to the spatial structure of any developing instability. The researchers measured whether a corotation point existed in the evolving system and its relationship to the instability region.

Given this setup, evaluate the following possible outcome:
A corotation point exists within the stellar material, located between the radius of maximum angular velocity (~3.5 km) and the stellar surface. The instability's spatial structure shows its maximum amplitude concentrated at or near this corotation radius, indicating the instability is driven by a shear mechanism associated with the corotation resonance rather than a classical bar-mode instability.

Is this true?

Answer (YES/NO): NO